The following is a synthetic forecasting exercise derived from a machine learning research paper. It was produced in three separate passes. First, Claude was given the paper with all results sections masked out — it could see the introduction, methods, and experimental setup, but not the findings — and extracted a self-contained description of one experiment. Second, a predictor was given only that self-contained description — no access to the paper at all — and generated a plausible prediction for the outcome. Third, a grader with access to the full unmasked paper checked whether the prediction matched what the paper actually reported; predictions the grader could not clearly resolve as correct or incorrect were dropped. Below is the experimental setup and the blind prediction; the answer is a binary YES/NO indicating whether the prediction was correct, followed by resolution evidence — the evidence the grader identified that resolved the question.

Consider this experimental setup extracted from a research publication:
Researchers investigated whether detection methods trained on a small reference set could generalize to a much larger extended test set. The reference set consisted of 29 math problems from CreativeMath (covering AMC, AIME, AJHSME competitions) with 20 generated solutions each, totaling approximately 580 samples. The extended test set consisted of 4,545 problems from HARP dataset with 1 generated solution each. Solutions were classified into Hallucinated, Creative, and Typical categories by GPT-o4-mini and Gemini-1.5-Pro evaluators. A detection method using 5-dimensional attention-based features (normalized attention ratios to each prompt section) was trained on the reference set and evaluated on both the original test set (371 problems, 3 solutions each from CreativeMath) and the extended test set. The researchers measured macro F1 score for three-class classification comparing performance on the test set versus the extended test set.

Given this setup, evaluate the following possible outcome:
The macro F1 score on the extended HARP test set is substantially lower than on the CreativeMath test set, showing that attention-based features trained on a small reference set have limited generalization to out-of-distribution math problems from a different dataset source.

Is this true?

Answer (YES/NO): NO